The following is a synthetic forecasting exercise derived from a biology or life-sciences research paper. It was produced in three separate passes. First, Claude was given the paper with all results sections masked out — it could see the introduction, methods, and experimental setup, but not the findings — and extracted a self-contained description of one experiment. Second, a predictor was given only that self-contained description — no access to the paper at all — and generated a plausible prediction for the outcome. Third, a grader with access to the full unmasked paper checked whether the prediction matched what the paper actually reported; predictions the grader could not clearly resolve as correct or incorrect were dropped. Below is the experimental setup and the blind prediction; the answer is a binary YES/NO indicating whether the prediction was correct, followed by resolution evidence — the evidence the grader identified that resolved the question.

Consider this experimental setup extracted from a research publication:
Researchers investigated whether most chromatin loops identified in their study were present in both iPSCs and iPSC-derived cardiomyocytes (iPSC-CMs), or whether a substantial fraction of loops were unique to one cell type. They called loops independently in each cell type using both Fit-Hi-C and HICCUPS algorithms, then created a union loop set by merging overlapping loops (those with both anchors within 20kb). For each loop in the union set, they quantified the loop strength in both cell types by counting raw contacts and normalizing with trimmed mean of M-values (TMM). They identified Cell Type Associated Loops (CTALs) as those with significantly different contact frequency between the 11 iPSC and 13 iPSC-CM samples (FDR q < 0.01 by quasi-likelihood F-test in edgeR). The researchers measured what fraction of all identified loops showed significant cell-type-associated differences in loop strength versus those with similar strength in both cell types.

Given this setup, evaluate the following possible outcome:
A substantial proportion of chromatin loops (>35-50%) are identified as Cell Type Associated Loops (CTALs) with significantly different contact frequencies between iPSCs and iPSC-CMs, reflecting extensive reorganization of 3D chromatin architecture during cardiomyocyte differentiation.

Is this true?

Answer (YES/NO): NO